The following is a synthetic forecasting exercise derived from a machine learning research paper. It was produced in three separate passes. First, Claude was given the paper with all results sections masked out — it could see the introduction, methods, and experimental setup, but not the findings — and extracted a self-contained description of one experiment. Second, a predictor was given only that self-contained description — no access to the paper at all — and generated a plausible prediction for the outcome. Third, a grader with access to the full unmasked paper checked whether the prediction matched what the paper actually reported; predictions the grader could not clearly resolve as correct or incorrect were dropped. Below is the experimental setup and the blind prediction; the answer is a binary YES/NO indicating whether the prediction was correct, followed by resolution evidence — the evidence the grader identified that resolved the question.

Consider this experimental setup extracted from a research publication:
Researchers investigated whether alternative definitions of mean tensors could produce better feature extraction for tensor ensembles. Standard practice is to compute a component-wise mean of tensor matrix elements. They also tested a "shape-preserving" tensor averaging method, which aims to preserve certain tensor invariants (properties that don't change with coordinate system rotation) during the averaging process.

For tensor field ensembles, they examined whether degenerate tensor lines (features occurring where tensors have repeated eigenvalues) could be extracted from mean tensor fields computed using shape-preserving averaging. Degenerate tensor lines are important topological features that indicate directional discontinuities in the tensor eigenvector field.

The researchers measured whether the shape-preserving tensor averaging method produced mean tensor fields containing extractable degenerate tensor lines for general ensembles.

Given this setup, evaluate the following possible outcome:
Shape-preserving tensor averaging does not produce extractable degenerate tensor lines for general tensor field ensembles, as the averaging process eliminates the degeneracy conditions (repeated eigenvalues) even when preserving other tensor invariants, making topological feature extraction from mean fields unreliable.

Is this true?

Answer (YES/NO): YES